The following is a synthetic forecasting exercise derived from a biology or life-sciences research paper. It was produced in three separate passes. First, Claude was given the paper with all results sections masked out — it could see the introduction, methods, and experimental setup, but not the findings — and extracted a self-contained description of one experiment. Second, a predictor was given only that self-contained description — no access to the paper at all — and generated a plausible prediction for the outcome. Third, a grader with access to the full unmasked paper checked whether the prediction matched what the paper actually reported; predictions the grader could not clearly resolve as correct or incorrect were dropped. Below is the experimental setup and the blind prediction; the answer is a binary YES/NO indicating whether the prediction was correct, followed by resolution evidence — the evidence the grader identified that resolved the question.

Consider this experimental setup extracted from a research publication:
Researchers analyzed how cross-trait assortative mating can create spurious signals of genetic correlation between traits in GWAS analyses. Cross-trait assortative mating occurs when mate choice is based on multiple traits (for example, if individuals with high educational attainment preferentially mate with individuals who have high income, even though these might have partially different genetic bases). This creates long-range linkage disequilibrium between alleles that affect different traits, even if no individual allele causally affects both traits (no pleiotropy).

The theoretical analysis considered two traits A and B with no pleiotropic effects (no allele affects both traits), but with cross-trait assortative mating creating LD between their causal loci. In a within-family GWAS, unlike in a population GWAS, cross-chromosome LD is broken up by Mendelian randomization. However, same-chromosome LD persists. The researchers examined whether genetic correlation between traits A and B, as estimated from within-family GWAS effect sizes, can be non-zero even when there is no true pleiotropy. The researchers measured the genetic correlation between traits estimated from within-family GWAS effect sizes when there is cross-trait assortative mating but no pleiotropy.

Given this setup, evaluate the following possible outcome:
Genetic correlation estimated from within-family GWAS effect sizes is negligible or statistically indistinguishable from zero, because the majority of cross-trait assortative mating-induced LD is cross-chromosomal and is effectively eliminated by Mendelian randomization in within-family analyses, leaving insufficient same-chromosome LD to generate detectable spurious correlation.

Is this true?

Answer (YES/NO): NO